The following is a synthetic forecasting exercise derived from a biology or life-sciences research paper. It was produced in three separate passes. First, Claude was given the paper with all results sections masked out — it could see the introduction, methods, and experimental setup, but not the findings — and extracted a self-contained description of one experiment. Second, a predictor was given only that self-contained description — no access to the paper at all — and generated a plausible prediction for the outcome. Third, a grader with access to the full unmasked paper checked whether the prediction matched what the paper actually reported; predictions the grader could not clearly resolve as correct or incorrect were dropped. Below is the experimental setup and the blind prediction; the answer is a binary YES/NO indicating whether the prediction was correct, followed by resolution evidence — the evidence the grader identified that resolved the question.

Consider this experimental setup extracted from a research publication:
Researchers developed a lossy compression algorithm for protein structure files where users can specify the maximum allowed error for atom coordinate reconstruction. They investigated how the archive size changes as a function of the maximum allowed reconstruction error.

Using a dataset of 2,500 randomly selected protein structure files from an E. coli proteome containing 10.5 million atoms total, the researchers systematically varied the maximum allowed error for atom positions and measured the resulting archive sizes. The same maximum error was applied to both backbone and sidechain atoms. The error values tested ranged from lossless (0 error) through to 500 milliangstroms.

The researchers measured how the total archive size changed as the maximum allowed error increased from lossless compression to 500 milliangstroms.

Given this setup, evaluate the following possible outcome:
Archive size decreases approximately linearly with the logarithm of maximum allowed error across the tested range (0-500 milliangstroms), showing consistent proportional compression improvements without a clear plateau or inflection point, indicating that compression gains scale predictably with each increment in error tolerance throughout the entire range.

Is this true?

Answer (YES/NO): NO